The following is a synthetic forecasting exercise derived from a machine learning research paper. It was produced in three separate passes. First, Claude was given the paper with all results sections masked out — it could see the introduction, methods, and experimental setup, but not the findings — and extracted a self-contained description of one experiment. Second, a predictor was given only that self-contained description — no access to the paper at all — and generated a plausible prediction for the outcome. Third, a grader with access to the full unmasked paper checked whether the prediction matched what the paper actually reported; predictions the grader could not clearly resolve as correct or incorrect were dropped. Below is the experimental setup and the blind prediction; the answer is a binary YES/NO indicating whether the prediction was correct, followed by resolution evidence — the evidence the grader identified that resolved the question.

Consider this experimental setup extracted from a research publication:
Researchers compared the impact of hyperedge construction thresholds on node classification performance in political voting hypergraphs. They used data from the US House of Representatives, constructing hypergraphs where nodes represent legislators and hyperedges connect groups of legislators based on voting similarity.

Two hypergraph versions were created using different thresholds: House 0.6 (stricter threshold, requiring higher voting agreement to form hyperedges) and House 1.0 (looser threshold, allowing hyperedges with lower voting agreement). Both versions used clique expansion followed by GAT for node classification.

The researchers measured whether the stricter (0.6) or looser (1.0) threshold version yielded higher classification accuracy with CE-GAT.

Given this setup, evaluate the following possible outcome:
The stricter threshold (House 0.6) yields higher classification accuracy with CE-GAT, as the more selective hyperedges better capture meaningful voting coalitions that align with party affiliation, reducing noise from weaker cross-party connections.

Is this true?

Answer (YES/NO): YES